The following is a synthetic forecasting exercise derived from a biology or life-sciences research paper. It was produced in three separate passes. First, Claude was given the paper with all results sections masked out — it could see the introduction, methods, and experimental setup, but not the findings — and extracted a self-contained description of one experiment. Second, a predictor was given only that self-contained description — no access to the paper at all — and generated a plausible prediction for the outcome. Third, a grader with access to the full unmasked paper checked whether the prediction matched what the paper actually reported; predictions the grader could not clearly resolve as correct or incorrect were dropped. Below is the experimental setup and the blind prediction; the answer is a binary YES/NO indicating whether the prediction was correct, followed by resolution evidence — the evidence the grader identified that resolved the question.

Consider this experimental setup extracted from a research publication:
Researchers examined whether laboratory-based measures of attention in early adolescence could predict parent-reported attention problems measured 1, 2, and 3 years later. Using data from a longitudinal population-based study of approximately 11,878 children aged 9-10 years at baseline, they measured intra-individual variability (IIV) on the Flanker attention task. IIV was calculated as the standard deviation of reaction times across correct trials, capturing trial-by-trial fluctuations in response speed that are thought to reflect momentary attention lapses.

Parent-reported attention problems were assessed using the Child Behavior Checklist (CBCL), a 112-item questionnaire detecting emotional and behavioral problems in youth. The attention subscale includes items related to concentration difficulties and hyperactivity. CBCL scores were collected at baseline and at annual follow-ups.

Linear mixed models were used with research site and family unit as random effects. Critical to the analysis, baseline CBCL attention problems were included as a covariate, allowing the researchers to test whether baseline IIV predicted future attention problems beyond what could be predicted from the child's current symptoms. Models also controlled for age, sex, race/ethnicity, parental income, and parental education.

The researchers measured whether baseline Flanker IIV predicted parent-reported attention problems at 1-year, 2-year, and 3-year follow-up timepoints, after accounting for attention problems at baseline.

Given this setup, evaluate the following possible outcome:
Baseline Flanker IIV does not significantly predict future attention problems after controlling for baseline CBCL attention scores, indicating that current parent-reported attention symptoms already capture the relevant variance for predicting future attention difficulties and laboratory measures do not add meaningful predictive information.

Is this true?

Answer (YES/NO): NO